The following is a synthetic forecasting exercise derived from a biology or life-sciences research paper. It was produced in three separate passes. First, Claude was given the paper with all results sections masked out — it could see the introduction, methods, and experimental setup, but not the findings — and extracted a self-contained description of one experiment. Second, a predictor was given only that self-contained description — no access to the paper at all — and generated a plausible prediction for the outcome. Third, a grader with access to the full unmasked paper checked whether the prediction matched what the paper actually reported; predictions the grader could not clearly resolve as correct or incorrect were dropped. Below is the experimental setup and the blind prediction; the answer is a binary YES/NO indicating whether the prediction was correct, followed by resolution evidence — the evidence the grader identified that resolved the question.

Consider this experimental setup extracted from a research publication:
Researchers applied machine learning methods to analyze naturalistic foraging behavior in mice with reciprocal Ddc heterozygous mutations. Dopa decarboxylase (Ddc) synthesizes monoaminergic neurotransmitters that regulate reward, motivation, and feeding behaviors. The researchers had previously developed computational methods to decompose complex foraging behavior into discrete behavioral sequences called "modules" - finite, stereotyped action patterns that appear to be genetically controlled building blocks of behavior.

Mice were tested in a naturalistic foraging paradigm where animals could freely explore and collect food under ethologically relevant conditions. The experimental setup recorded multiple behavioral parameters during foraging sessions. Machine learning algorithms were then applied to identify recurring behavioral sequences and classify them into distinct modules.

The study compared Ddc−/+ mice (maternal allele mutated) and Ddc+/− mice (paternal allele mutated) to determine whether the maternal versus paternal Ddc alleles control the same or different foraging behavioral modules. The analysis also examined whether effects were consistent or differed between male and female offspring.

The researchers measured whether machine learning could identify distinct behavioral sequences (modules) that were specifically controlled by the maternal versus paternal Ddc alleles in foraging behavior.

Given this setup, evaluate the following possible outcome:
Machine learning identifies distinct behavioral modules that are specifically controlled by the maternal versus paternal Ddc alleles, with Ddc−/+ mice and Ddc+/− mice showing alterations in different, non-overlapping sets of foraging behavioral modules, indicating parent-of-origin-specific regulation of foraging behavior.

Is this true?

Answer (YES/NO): YES